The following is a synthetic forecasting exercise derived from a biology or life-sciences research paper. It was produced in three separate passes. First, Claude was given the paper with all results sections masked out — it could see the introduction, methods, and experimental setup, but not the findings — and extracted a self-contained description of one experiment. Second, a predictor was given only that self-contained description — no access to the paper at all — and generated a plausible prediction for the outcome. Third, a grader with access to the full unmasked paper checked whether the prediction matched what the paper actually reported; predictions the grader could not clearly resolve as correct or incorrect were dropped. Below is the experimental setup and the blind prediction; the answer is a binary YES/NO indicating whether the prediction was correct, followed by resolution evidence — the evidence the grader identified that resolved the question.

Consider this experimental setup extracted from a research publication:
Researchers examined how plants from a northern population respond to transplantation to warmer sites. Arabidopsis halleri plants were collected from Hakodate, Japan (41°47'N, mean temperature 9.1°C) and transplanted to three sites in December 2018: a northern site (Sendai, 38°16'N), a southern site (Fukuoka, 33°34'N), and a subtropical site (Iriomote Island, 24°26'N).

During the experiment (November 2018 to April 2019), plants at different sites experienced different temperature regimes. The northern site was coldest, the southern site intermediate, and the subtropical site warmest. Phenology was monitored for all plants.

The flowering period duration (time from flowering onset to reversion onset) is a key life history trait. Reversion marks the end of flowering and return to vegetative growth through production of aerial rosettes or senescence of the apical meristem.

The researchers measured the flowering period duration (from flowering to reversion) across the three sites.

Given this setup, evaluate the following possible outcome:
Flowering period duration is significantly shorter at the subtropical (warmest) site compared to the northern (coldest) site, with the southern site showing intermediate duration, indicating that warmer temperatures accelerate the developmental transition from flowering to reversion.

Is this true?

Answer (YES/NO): NO